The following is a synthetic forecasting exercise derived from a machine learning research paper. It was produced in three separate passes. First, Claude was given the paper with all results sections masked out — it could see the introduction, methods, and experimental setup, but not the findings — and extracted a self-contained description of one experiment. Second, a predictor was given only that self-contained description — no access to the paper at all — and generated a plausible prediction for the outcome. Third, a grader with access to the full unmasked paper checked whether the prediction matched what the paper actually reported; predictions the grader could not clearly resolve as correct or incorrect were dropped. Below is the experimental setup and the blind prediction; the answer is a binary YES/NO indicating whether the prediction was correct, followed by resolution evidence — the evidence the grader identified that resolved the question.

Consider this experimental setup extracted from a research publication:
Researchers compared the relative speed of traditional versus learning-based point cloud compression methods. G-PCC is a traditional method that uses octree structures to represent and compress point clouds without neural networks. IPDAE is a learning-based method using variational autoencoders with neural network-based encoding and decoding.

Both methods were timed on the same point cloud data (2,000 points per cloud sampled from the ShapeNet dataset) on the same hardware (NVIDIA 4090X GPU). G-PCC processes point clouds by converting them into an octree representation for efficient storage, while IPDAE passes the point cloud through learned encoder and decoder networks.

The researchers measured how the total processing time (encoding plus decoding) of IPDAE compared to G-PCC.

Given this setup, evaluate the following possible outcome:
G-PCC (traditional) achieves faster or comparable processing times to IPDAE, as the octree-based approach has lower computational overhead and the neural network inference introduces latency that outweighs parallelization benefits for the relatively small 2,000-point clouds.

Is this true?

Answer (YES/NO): YES